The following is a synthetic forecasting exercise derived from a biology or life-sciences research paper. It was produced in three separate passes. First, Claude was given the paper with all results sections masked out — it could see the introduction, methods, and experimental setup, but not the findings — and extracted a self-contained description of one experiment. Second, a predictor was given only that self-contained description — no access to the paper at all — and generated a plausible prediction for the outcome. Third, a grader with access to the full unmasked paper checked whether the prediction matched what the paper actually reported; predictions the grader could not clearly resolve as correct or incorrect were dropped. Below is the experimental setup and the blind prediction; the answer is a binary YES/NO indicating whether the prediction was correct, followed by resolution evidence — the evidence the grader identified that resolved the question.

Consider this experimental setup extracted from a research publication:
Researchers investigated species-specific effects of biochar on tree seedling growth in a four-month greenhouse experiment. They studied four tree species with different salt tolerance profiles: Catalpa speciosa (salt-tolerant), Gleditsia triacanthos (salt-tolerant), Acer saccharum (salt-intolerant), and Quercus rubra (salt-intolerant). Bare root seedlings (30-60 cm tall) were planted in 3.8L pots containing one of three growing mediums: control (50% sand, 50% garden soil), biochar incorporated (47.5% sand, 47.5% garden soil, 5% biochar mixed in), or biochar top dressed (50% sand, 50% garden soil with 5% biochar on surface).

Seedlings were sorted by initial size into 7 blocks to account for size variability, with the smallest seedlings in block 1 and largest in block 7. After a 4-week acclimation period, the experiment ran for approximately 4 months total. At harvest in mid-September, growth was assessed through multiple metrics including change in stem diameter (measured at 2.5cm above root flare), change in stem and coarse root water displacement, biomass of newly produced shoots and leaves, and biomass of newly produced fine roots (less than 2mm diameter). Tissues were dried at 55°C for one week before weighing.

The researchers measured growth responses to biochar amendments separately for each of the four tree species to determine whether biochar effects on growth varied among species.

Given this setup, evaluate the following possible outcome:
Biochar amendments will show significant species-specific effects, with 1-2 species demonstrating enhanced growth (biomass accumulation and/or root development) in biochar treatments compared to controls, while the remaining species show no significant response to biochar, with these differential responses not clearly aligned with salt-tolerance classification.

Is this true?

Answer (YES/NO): NO